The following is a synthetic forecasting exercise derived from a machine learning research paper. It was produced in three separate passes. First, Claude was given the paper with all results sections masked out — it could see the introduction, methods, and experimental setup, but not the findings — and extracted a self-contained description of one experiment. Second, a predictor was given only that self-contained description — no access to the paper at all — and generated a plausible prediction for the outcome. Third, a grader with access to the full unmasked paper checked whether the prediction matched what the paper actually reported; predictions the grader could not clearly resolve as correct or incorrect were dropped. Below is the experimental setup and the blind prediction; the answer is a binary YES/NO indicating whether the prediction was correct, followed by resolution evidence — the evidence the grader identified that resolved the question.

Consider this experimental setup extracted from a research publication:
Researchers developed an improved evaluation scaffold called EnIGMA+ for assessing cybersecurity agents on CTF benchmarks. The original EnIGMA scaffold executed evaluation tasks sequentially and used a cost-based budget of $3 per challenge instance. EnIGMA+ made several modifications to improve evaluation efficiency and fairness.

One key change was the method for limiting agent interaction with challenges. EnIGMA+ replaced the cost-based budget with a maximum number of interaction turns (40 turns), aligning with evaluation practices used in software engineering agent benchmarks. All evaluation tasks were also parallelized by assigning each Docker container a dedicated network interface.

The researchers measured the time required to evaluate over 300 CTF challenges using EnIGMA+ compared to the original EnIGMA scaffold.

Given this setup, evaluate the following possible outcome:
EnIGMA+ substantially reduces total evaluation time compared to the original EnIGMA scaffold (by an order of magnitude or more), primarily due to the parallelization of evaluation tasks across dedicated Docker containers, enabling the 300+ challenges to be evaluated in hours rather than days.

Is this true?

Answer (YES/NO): YES